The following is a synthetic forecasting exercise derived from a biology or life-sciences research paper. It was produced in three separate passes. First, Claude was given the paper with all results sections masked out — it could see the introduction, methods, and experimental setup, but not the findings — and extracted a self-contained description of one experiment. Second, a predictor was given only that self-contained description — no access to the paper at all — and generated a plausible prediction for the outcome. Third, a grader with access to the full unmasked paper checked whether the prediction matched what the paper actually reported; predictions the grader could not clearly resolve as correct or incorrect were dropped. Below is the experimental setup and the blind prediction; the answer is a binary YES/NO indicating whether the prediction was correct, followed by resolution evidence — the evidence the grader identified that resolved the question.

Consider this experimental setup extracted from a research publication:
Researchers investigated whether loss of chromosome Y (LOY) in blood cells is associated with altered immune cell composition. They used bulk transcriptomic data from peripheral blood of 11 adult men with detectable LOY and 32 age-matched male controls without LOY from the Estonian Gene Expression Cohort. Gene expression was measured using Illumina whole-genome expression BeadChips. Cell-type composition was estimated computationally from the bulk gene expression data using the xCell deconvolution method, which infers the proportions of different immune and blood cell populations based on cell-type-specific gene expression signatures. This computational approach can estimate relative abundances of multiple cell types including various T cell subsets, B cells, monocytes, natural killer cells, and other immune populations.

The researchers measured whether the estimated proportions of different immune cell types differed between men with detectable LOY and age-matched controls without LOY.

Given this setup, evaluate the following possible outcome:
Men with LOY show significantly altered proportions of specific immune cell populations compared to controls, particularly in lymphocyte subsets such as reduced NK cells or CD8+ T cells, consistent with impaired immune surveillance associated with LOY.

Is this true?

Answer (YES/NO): NO